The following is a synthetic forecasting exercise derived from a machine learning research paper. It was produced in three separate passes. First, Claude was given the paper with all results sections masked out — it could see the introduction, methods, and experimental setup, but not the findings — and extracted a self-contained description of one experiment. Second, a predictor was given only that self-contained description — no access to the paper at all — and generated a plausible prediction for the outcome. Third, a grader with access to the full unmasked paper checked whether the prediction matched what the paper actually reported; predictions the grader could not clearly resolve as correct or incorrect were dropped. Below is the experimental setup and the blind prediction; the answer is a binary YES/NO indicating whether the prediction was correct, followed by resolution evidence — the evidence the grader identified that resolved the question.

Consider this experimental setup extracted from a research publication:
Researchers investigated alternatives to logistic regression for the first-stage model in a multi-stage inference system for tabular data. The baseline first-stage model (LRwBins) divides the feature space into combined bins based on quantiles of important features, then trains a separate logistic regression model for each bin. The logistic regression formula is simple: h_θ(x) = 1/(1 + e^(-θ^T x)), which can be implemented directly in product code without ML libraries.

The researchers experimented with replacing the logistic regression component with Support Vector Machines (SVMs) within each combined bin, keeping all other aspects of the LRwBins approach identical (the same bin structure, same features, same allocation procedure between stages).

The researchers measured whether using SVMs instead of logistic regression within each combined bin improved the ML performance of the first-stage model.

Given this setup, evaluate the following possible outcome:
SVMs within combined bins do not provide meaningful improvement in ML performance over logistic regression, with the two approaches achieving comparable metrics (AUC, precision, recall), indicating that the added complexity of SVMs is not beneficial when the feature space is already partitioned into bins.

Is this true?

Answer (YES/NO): NO